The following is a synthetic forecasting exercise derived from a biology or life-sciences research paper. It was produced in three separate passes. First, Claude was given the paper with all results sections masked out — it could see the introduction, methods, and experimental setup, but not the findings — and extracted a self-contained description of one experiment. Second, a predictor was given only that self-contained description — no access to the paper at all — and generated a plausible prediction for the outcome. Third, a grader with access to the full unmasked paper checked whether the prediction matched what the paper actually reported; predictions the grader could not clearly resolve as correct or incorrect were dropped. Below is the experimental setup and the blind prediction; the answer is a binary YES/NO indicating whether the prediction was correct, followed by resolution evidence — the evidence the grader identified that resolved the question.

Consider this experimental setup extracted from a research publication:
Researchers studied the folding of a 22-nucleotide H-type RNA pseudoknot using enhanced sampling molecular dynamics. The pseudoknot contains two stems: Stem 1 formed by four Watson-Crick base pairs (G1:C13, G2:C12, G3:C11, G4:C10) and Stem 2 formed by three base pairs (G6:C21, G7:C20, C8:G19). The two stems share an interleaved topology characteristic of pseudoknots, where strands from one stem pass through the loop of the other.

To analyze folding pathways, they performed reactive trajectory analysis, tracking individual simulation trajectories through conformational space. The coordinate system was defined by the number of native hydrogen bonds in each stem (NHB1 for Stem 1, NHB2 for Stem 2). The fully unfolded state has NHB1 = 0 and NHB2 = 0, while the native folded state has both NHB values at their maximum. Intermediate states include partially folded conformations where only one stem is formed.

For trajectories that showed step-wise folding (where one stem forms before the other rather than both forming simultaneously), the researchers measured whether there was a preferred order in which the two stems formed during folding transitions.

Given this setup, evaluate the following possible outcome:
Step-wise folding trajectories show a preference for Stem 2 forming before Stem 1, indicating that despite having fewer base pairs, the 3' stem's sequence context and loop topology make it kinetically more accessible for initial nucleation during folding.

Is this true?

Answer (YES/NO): NO